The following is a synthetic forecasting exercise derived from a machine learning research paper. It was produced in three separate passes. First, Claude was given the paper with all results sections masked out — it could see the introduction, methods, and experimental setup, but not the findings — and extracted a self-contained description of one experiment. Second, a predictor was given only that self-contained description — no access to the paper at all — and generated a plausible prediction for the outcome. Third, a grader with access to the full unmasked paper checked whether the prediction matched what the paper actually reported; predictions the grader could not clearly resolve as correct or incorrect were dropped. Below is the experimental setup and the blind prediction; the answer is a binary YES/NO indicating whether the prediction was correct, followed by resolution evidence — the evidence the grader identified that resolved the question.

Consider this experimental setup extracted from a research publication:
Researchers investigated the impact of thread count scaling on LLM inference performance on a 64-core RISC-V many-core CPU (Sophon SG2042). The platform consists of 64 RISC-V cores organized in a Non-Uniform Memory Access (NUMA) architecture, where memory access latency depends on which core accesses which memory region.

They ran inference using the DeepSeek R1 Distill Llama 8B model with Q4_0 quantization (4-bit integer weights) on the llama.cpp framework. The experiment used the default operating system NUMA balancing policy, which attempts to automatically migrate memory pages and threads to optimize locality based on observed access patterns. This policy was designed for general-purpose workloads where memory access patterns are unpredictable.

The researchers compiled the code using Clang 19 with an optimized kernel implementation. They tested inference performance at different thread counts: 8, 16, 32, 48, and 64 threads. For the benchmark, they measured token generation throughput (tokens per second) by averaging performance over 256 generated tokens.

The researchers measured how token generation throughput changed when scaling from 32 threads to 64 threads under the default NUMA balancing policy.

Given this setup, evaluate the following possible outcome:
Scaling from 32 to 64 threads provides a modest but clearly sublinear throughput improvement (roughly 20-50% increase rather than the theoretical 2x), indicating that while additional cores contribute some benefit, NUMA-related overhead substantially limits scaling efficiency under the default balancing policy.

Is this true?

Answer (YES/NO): NO